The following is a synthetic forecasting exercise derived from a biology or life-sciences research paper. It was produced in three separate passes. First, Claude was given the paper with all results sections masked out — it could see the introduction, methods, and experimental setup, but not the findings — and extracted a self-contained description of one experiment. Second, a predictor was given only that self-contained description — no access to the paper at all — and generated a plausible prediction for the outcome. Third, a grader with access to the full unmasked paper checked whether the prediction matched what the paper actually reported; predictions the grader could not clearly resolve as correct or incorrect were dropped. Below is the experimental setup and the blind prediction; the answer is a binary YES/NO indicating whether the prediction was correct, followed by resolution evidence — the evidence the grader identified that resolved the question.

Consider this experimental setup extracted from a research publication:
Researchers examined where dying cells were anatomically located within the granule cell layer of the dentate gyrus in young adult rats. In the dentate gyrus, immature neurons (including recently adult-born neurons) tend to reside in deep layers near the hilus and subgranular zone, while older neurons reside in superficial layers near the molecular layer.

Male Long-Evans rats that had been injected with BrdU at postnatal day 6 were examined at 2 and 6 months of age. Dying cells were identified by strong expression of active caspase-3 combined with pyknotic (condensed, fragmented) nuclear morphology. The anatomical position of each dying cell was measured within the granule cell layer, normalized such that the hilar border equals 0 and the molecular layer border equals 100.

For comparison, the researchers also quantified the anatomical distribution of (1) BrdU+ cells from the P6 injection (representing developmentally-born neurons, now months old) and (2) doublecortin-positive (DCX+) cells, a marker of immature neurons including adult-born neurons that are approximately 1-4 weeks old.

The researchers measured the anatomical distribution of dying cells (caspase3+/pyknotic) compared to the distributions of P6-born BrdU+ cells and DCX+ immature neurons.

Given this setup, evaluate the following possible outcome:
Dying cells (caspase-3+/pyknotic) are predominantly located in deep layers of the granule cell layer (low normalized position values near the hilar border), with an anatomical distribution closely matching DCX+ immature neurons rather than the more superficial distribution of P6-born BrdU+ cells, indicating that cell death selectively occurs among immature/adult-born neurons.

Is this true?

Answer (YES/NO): NO